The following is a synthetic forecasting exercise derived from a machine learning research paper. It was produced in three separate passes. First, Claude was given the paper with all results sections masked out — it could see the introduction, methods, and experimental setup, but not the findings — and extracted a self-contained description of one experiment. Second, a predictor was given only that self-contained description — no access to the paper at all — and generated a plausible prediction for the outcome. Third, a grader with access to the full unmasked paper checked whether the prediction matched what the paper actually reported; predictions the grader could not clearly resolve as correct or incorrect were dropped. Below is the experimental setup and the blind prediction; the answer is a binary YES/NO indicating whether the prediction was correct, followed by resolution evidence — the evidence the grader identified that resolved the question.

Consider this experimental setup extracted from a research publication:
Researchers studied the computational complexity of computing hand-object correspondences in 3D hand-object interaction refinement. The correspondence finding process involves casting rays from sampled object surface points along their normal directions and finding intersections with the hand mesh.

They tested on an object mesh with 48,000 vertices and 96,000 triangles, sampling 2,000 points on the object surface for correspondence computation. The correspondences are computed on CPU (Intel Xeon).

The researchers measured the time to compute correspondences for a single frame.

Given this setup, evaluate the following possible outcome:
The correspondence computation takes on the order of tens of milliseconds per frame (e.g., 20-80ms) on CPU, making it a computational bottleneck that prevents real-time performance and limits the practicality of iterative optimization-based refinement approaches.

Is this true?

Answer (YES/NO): NO